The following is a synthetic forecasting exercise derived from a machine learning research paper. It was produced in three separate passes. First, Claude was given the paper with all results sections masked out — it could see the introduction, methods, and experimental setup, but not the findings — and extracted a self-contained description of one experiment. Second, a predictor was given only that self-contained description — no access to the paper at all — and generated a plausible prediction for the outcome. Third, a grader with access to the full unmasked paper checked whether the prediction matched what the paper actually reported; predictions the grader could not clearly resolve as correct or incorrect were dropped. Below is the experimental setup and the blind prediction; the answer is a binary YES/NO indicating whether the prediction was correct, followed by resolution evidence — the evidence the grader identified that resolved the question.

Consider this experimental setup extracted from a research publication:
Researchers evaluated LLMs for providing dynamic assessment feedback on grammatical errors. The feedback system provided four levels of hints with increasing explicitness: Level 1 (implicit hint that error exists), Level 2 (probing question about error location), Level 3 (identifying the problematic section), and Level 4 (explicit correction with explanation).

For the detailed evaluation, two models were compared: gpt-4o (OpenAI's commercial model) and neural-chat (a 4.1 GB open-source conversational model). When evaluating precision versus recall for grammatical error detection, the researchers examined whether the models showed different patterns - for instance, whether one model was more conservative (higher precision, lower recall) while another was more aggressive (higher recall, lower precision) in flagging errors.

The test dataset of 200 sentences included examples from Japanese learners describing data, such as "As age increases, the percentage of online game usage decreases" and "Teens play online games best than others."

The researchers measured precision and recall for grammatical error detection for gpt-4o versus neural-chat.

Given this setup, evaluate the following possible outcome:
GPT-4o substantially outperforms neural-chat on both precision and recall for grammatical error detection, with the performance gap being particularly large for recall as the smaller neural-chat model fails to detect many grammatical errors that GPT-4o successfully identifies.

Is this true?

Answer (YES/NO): NO